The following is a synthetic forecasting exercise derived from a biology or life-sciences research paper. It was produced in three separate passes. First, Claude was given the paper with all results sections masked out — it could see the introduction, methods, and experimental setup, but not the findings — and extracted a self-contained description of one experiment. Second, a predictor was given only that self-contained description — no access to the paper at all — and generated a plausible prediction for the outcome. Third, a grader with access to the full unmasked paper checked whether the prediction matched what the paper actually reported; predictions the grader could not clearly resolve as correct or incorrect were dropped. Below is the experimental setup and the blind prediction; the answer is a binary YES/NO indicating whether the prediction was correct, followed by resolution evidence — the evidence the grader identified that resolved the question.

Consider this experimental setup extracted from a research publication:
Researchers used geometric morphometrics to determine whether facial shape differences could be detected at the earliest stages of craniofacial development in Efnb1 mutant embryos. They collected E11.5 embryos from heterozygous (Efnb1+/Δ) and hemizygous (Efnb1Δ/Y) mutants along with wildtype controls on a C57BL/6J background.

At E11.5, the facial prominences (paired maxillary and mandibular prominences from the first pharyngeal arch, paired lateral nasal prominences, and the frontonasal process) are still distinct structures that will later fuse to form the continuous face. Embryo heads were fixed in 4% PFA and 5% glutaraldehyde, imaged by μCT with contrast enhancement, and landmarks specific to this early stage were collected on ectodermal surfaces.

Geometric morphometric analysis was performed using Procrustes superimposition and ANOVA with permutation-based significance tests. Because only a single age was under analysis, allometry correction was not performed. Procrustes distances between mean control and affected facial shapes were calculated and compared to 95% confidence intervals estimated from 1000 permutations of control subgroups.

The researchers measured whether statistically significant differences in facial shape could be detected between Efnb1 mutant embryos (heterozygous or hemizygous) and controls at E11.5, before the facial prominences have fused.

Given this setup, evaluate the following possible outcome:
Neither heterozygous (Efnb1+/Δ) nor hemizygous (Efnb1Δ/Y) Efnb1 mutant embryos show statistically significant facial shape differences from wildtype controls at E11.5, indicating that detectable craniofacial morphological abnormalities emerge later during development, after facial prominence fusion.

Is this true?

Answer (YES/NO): NO